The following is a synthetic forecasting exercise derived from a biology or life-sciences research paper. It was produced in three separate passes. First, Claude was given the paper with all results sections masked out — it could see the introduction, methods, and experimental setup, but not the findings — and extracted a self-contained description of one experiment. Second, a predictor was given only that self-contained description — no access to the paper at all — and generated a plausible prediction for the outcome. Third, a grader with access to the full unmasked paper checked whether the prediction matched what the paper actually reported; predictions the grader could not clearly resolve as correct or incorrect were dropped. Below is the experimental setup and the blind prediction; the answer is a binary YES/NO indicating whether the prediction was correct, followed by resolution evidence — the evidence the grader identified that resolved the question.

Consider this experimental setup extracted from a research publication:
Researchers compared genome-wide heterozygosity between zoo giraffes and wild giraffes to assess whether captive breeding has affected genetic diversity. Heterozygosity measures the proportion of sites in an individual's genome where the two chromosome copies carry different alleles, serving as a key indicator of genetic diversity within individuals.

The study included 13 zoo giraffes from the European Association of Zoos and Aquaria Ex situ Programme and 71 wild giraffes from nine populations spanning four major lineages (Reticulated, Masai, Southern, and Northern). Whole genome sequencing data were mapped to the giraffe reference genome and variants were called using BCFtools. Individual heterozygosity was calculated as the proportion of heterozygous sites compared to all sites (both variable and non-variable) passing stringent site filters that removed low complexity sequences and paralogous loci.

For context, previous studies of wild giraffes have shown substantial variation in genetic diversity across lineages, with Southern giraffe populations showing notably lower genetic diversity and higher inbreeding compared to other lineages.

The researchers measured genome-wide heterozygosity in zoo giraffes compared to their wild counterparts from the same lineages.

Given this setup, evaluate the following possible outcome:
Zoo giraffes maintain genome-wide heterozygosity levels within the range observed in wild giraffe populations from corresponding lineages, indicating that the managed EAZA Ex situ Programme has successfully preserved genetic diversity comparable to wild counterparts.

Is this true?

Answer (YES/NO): NO